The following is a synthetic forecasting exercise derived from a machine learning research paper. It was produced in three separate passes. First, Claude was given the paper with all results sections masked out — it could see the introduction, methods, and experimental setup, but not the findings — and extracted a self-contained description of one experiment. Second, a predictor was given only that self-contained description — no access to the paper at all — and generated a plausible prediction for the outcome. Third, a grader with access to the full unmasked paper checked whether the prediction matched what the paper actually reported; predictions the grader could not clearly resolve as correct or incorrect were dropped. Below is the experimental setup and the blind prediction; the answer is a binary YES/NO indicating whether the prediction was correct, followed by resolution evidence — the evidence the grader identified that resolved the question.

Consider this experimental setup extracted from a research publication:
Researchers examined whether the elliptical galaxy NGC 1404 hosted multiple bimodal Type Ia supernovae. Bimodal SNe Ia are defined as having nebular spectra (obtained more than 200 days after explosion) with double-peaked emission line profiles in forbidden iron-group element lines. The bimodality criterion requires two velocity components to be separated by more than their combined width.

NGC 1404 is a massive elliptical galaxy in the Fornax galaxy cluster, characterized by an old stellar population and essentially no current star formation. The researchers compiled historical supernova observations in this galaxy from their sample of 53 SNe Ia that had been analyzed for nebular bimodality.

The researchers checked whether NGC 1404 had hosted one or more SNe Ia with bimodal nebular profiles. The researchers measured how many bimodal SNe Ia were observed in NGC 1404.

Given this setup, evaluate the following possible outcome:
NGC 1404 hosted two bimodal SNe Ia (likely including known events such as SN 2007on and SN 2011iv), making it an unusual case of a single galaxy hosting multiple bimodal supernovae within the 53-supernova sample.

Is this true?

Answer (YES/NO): YES